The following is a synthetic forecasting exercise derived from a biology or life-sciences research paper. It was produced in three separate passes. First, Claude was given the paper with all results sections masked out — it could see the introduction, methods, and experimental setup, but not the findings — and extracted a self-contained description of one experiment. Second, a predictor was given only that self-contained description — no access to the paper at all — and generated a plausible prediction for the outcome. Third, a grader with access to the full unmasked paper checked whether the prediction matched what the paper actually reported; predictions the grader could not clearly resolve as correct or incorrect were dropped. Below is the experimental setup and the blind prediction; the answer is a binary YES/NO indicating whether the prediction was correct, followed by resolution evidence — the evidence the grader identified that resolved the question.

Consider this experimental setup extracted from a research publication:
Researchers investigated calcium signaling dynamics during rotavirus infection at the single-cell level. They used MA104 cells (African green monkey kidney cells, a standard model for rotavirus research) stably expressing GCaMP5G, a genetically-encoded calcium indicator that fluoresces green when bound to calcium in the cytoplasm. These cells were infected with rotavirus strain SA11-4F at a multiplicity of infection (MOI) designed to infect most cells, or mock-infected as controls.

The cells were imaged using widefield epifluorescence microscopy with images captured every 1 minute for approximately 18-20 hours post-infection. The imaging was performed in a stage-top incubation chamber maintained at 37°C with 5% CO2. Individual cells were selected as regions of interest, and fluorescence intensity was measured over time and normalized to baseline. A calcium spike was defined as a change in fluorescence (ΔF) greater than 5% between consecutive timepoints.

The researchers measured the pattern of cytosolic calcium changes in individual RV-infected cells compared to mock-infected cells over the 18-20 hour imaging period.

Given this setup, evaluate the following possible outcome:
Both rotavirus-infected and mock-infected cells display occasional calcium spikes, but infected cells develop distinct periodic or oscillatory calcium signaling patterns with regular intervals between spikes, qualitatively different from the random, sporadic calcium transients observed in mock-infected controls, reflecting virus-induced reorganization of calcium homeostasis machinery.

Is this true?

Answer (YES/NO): NO